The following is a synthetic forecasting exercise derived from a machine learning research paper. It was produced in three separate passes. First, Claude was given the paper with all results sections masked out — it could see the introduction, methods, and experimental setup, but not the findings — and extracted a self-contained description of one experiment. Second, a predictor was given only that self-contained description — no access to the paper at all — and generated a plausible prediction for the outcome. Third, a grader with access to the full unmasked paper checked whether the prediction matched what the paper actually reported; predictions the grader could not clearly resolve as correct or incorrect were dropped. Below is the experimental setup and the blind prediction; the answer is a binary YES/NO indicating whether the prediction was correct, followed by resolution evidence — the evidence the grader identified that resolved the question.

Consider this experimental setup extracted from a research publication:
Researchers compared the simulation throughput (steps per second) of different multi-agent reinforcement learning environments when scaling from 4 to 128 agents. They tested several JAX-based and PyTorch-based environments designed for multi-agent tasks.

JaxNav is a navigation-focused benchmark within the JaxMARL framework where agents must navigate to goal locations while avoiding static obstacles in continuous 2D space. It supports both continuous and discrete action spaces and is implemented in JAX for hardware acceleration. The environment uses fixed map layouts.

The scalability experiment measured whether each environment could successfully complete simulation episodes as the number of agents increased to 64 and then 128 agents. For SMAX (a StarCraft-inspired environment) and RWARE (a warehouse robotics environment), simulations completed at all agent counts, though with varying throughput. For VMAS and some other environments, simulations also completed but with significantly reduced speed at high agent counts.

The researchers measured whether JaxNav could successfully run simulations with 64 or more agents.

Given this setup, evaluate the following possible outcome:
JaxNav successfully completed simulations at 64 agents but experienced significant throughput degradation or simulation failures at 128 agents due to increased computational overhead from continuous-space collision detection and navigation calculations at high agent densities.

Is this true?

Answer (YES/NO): NO